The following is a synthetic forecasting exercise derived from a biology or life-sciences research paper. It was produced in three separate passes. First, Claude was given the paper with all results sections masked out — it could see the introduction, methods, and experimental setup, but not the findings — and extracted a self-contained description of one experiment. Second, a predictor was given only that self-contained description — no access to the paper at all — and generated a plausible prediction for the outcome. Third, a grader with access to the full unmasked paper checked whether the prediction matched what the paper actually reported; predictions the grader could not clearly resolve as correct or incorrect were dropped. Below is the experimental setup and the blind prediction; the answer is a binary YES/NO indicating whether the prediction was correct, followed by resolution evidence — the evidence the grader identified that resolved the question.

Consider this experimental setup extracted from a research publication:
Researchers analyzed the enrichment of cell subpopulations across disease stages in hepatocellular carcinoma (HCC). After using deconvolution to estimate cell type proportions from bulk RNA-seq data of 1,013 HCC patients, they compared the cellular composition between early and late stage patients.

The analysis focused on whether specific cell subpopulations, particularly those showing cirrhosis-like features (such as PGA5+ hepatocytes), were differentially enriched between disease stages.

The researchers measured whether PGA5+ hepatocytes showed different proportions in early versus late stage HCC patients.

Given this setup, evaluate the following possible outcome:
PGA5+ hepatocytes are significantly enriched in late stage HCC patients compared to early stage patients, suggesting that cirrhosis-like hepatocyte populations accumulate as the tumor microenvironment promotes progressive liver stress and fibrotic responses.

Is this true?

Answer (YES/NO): YES